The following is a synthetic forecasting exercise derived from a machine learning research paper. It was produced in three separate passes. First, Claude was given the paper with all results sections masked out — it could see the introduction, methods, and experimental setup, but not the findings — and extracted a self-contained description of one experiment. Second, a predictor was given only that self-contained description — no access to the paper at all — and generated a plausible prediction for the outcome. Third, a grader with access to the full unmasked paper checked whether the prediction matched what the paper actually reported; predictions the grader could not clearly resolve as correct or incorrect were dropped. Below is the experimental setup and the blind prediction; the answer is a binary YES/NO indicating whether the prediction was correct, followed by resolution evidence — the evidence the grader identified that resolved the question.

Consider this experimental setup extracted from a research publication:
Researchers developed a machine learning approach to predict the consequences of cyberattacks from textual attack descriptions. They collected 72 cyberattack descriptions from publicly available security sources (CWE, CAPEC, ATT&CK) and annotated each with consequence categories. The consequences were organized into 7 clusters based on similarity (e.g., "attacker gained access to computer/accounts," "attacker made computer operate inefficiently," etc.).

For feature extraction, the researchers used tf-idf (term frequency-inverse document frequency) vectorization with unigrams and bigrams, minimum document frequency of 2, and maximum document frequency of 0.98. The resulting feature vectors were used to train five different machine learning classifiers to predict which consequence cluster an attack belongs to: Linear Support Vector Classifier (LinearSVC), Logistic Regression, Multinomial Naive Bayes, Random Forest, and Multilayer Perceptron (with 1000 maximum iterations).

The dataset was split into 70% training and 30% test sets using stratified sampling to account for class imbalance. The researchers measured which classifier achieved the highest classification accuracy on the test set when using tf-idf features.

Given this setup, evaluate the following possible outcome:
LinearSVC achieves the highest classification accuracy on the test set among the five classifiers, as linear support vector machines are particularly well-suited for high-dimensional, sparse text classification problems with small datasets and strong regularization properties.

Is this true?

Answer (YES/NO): NO